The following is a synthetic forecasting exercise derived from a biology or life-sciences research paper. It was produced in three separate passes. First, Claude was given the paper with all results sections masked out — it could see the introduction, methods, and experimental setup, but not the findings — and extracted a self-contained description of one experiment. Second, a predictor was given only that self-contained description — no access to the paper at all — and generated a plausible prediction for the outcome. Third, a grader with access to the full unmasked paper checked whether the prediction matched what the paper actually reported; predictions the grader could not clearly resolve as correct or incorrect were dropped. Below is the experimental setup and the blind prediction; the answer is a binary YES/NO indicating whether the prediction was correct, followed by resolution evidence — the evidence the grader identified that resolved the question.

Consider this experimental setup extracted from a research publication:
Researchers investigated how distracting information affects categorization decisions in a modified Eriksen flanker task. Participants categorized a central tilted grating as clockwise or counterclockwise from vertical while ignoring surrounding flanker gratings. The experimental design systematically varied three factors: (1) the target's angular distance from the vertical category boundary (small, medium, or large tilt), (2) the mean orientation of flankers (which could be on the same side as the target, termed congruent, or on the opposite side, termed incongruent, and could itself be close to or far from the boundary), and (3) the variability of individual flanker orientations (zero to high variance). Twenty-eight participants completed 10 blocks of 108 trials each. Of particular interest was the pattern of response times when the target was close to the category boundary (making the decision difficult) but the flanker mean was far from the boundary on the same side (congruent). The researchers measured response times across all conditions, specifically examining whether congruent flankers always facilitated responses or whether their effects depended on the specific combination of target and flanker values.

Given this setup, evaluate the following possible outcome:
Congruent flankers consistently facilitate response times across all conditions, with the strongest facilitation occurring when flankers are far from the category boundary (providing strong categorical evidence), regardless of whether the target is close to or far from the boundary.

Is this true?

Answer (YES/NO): NO